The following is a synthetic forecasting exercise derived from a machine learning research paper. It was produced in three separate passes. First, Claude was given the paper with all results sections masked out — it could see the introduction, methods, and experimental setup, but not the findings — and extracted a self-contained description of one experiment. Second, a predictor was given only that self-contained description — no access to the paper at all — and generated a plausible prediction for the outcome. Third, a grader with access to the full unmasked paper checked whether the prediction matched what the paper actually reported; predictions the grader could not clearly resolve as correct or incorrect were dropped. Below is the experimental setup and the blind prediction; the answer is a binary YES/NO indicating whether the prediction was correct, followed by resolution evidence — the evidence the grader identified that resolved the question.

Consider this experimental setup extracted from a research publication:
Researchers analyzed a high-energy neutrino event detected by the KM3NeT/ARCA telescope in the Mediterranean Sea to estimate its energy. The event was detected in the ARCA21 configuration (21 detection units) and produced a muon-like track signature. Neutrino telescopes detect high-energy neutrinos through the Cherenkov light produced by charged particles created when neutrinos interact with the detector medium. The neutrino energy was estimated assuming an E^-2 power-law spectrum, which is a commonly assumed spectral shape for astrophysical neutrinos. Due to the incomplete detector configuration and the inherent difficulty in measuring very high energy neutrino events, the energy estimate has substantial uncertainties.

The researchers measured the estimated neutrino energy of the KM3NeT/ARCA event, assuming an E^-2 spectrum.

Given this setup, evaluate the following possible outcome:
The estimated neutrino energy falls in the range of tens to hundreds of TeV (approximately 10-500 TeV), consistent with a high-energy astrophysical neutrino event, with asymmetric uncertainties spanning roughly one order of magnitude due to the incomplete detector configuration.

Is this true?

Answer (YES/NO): NO